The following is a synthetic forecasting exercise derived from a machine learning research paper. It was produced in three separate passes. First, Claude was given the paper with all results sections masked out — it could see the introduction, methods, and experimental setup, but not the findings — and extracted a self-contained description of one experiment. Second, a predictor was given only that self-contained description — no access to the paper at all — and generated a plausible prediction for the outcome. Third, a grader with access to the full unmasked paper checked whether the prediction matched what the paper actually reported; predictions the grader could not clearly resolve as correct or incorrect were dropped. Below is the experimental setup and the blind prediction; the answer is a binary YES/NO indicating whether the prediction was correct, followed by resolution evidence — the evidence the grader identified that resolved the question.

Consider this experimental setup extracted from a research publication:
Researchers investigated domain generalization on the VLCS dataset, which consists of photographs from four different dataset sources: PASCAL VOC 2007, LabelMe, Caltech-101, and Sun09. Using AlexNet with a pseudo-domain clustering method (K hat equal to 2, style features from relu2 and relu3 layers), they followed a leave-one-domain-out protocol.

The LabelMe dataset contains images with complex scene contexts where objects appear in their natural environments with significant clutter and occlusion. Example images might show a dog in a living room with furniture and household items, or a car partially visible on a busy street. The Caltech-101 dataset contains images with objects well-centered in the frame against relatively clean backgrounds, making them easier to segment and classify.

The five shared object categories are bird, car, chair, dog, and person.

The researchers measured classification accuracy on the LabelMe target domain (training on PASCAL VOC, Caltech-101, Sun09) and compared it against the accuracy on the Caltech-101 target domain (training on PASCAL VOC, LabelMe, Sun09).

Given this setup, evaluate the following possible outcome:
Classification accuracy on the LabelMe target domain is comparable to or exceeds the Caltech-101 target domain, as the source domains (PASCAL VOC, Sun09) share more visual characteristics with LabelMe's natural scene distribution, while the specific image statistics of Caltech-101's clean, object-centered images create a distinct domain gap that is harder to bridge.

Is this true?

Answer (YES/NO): NO